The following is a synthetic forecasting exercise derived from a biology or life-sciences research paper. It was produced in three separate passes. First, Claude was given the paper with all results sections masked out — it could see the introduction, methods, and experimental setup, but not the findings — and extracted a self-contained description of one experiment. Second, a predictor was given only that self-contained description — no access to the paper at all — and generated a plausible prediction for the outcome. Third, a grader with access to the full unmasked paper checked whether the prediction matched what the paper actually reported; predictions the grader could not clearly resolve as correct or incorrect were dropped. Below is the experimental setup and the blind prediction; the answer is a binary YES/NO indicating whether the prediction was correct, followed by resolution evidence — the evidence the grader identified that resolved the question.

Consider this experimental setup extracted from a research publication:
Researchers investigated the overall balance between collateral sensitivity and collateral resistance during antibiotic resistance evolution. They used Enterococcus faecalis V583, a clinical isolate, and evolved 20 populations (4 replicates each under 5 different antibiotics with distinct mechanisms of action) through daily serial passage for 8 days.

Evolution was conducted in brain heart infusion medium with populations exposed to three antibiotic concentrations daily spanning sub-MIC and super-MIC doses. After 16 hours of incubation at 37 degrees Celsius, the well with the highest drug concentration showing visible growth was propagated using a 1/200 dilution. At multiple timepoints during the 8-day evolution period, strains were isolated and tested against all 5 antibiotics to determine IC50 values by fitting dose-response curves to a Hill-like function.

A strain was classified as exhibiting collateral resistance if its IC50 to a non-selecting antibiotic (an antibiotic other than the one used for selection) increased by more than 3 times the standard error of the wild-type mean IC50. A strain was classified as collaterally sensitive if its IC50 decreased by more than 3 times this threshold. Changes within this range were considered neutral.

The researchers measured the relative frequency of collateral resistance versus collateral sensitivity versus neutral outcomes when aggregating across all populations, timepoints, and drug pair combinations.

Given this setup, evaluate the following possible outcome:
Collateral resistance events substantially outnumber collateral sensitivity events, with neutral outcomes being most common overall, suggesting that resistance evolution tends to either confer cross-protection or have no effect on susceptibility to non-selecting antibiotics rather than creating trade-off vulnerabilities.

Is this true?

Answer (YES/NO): NO